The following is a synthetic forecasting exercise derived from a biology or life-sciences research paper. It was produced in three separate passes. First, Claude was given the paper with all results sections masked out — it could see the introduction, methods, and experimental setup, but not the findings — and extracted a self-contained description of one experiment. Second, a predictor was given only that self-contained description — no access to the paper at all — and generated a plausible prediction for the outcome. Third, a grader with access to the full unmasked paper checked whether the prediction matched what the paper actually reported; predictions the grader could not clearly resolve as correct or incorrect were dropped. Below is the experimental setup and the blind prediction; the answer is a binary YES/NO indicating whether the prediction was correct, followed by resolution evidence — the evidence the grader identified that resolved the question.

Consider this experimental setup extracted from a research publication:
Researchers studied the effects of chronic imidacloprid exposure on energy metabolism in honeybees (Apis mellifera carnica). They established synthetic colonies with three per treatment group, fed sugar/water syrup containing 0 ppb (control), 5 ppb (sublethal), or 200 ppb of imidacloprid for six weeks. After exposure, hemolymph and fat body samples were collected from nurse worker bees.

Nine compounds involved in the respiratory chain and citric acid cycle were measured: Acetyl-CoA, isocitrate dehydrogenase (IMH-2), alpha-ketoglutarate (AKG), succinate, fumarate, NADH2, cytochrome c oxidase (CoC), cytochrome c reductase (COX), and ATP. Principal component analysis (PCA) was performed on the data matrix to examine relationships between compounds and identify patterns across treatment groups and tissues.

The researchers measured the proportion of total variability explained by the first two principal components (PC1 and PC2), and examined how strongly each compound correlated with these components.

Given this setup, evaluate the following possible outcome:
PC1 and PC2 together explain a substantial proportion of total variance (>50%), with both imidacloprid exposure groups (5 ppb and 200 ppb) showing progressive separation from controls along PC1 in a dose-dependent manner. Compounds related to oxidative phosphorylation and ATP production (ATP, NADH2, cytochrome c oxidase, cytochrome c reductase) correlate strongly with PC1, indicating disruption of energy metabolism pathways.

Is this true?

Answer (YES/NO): NO